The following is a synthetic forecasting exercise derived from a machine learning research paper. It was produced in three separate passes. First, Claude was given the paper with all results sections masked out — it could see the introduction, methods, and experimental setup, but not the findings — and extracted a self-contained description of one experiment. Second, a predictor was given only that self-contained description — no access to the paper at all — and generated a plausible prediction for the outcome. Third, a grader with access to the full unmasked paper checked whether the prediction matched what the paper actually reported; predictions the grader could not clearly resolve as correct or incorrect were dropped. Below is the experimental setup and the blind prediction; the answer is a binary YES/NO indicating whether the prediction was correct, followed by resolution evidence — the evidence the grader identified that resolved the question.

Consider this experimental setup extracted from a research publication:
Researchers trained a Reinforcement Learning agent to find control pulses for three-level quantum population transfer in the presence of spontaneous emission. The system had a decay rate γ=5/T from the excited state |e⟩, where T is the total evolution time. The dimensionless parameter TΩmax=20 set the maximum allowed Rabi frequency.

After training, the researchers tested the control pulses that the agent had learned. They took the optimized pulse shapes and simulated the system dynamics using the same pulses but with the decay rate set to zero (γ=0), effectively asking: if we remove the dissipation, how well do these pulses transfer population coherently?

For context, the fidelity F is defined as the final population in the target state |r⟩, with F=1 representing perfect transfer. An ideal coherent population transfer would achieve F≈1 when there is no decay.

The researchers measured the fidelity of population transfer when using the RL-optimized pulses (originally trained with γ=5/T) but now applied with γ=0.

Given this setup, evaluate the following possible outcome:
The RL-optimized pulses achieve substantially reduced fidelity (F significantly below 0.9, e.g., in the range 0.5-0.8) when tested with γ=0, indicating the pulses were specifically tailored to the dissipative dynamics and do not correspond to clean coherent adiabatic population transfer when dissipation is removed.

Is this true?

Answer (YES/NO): NO